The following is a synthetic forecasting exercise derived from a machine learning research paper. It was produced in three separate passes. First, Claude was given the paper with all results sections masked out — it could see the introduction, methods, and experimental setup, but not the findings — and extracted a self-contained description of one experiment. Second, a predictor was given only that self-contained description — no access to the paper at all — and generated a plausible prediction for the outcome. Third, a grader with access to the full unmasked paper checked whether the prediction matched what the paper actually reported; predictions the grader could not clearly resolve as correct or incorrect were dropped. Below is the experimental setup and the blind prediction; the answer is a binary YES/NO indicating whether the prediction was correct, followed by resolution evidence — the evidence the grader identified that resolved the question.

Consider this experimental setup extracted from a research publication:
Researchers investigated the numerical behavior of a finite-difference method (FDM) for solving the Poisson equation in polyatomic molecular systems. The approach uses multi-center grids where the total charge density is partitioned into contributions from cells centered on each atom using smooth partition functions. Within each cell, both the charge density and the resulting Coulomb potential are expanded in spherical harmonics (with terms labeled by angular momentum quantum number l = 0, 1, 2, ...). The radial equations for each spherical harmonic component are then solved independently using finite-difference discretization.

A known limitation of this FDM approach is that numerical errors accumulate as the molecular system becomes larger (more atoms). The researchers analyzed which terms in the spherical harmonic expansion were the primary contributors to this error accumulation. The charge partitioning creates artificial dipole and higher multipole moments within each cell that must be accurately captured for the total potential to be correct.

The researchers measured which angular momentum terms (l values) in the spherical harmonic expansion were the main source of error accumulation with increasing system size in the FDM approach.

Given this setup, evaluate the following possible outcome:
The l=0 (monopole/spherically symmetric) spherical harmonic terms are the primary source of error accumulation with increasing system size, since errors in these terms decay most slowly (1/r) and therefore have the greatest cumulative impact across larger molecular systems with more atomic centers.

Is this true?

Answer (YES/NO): NO